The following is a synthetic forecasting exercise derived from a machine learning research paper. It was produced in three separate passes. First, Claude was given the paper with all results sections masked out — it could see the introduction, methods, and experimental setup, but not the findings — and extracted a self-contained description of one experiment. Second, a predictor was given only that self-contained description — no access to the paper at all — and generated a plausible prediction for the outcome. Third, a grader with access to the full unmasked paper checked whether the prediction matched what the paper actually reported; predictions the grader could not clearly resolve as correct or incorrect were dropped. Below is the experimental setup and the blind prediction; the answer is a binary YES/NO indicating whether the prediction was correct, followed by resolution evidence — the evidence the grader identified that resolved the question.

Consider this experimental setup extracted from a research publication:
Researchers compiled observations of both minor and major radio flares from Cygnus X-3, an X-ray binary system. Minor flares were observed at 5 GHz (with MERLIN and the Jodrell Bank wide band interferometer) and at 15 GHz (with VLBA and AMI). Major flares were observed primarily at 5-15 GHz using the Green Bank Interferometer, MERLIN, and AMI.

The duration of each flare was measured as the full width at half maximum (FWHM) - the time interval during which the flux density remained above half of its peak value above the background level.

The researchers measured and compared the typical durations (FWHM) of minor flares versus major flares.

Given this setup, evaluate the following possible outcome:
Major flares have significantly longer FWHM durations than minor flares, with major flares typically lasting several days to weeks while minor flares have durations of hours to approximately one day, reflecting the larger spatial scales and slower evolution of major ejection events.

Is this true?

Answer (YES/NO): NO